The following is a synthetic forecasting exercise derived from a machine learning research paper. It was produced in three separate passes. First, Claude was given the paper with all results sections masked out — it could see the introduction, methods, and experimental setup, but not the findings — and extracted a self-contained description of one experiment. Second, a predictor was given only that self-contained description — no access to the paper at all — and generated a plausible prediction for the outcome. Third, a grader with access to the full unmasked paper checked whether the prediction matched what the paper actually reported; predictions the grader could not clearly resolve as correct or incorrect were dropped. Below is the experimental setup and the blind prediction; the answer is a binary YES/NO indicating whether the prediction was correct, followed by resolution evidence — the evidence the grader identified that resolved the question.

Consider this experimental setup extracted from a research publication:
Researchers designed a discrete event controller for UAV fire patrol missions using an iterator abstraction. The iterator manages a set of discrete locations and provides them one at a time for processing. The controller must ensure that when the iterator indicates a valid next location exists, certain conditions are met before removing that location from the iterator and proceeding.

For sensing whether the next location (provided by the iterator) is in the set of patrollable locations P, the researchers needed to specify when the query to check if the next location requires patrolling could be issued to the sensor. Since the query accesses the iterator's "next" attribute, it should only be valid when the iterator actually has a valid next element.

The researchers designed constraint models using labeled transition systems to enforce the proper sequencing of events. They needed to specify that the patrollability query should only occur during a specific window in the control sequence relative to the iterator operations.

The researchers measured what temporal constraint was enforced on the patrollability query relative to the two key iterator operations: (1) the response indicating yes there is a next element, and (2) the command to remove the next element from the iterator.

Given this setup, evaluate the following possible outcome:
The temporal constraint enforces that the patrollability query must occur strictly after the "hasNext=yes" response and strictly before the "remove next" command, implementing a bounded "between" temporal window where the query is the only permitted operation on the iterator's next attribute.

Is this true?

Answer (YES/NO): NO